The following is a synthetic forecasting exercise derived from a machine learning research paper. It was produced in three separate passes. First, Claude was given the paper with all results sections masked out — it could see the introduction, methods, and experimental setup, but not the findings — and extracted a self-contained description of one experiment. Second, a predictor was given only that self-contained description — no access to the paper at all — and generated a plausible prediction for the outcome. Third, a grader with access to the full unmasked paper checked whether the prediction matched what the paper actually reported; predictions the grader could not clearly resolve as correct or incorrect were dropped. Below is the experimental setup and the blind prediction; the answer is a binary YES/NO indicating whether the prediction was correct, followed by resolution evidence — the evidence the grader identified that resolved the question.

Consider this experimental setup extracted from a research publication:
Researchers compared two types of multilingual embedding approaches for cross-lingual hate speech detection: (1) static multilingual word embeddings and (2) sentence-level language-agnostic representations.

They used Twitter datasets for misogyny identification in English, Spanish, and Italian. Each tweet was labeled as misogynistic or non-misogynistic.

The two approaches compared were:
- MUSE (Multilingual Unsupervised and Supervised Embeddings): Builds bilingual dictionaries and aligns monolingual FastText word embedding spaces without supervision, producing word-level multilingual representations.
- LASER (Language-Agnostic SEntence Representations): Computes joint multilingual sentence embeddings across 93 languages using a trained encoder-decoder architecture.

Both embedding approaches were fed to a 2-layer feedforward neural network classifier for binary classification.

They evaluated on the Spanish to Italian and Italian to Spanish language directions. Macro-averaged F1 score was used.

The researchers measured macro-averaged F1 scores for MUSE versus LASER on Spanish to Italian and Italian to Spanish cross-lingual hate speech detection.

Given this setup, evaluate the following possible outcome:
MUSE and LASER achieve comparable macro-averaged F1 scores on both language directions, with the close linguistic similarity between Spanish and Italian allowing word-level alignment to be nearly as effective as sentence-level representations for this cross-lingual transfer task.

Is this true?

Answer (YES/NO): NO